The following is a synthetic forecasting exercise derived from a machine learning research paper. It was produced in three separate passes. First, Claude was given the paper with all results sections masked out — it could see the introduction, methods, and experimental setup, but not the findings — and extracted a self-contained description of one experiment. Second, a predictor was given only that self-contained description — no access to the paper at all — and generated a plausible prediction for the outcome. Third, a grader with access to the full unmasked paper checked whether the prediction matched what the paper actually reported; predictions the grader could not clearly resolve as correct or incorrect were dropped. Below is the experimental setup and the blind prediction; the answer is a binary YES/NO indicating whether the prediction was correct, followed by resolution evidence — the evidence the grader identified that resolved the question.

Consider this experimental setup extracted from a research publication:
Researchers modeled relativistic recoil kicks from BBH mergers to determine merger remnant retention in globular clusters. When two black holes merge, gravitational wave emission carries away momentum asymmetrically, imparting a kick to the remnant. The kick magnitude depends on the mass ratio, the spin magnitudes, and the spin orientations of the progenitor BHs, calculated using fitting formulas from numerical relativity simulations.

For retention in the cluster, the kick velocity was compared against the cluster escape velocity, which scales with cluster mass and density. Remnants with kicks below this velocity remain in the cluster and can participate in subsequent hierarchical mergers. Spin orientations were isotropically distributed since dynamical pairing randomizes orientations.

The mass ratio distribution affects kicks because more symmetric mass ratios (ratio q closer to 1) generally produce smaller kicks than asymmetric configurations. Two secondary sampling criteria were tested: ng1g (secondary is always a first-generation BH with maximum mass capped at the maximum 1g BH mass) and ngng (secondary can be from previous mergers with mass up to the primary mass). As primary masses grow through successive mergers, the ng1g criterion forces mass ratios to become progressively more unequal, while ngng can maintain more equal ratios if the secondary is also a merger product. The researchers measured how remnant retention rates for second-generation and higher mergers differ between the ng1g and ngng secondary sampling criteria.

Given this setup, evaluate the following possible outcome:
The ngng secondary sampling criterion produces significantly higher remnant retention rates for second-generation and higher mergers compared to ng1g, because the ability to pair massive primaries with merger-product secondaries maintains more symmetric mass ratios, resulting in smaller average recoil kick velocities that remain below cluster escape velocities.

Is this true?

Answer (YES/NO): NO